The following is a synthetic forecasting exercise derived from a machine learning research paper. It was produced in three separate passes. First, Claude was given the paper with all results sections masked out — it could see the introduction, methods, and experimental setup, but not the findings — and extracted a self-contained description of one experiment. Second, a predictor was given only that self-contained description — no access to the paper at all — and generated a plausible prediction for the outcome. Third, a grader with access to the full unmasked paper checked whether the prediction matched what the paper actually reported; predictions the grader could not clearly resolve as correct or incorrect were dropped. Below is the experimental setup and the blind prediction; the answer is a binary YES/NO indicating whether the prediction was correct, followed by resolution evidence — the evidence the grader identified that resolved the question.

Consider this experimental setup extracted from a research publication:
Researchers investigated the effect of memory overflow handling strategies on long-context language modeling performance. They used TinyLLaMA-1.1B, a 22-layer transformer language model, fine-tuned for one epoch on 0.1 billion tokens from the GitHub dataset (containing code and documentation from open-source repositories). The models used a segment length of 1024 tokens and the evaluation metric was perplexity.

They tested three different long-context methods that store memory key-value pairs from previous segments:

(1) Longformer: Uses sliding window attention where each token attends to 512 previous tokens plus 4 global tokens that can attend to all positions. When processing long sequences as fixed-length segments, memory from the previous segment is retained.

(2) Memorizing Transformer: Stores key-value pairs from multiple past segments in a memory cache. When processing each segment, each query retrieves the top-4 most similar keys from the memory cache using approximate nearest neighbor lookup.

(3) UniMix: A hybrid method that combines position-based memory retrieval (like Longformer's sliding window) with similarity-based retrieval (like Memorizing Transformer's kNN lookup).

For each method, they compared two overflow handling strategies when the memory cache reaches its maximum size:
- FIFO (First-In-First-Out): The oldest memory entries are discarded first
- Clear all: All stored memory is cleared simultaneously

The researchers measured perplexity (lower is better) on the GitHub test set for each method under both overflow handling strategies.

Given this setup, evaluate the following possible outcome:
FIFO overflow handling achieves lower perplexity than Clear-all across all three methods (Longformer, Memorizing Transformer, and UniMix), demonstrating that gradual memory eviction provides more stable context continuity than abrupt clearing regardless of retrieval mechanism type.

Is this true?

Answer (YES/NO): NO